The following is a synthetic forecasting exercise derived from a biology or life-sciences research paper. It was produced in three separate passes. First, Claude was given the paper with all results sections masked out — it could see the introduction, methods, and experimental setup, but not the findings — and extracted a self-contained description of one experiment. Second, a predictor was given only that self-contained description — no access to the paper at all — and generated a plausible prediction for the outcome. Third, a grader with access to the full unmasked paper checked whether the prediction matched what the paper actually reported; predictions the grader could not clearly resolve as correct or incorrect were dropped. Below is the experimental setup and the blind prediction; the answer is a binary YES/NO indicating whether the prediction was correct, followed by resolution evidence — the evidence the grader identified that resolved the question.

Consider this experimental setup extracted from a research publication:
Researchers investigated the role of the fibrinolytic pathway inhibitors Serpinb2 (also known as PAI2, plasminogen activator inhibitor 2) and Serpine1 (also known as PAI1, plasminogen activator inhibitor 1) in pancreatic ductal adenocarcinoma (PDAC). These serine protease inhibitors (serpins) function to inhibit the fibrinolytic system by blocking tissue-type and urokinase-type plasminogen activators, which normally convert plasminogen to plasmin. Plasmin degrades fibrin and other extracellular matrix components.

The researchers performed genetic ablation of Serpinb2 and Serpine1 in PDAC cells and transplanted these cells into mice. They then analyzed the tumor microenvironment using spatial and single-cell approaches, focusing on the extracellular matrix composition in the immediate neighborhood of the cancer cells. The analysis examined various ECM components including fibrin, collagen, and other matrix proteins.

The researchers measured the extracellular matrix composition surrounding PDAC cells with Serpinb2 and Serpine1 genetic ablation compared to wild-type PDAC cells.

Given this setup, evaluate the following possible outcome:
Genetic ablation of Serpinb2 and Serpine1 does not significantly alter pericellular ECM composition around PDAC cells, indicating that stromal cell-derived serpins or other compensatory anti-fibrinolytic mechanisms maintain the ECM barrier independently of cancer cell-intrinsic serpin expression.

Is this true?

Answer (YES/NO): NO